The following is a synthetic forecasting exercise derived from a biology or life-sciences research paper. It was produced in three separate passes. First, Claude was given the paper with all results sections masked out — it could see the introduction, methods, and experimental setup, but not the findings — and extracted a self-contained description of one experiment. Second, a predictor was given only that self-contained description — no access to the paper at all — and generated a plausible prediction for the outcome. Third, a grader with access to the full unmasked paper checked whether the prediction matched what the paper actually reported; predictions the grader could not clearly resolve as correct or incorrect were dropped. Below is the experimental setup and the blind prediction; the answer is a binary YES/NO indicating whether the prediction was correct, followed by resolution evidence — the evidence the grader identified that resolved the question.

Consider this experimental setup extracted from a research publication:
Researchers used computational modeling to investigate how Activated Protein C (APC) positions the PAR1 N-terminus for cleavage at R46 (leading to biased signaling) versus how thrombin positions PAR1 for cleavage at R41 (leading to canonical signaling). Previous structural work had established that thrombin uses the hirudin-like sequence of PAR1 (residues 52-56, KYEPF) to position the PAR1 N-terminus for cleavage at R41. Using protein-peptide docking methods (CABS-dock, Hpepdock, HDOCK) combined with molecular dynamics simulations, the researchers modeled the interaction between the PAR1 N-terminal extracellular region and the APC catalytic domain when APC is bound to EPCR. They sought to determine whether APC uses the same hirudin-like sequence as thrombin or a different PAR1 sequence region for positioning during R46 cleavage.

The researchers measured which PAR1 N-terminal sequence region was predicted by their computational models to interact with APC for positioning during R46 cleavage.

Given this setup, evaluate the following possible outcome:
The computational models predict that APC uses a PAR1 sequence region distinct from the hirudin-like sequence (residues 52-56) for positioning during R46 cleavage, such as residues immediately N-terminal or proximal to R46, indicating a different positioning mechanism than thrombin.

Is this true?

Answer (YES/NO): YES